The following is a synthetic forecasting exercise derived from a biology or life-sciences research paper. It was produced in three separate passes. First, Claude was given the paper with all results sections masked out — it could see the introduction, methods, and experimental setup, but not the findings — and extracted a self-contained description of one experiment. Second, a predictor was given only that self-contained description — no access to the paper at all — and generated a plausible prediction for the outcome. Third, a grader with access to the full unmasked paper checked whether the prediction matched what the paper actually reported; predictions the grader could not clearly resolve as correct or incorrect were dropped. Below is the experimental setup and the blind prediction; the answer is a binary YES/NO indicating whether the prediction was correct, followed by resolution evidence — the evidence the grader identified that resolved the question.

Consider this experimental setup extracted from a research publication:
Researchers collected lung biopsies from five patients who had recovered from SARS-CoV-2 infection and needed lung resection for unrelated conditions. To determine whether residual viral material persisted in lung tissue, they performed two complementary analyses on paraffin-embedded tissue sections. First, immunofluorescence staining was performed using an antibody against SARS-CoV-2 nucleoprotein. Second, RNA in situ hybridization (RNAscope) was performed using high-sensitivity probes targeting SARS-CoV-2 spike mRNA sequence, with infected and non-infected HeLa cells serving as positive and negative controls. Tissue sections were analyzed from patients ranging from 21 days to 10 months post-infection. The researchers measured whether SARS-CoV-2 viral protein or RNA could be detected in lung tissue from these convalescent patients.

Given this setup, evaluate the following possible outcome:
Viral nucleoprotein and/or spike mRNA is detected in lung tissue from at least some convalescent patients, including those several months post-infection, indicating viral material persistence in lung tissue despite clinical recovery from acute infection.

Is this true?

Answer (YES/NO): NO